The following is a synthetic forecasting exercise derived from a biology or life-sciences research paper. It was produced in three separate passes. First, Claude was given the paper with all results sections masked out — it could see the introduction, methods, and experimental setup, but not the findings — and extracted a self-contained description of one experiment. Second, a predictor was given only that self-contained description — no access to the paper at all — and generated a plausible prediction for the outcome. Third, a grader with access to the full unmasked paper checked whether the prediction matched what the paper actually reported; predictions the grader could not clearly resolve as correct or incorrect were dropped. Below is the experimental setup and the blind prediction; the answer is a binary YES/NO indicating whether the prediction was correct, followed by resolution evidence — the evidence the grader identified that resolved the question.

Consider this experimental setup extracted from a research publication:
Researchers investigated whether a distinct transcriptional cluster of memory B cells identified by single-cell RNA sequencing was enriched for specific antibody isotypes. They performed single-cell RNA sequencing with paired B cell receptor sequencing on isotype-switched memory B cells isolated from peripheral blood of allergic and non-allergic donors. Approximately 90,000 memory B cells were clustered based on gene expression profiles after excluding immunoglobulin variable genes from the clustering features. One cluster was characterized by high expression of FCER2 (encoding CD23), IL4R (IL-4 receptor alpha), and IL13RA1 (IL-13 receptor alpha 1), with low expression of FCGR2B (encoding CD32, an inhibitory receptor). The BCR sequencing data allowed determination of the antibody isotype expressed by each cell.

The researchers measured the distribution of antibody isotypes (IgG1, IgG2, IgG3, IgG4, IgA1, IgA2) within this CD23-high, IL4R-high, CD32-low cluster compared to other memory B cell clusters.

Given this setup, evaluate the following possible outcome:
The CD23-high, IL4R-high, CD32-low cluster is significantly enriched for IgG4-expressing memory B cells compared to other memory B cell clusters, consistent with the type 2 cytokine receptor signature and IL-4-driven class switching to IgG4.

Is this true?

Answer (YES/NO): YES